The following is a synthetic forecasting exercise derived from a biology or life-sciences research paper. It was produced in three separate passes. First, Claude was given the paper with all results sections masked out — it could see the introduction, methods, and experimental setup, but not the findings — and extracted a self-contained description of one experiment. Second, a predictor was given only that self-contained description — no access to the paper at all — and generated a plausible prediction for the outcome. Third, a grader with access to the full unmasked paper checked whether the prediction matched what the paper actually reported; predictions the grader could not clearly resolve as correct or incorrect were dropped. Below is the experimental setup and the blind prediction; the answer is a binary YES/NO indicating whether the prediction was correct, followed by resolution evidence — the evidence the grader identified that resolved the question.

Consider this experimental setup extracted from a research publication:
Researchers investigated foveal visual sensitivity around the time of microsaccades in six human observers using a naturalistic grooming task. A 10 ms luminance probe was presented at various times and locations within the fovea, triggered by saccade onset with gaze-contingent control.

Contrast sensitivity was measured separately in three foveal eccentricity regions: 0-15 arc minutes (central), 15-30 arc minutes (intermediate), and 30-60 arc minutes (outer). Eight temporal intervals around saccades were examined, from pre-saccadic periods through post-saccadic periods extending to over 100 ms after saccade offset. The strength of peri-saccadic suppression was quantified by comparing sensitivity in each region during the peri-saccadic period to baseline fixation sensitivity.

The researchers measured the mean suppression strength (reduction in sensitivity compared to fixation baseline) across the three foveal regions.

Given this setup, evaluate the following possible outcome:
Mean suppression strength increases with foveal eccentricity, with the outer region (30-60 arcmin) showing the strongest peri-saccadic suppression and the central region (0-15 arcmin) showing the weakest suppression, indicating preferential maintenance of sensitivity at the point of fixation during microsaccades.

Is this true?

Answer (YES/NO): NO